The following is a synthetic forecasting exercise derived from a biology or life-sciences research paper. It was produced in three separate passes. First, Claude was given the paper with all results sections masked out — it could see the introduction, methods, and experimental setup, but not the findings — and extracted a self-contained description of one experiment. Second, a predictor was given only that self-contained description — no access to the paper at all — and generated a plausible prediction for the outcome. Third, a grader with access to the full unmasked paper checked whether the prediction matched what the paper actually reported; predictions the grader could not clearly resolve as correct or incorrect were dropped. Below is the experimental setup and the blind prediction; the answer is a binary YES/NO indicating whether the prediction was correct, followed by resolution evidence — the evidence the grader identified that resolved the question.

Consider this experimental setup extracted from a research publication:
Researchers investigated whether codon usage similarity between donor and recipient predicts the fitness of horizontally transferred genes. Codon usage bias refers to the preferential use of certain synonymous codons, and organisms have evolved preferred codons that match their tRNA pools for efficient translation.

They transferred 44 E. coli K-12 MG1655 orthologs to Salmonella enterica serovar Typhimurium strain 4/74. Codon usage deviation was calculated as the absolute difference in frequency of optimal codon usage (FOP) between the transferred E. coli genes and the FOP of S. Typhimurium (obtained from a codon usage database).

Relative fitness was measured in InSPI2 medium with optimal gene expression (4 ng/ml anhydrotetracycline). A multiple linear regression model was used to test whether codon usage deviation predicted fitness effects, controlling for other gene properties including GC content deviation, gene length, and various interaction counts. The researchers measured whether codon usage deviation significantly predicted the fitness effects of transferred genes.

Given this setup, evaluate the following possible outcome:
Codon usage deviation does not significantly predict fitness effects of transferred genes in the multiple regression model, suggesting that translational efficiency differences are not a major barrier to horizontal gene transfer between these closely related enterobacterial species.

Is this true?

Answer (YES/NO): YES